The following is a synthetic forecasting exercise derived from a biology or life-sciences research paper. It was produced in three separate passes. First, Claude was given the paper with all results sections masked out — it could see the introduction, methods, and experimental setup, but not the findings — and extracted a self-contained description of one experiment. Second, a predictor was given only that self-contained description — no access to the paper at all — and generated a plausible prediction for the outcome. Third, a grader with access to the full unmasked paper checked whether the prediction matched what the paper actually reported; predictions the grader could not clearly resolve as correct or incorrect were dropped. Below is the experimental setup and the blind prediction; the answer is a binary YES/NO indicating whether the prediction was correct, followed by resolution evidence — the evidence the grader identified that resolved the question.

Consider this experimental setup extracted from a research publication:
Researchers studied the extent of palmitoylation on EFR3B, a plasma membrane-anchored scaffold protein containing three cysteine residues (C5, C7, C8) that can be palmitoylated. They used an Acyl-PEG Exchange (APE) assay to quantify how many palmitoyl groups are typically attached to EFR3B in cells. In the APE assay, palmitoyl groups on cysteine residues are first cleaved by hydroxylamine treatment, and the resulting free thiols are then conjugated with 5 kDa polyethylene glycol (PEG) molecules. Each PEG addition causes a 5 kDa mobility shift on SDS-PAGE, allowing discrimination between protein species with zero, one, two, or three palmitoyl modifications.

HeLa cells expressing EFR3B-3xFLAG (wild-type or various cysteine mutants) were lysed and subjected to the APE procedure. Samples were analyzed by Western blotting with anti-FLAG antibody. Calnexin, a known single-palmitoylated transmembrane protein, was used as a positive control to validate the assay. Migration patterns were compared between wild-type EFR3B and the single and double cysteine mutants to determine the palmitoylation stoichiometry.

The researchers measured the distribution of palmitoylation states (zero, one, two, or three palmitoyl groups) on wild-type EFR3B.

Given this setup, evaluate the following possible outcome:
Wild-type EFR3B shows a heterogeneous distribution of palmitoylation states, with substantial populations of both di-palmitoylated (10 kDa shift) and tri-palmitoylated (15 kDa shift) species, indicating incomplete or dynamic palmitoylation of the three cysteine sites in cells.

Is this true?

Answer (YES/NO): YES